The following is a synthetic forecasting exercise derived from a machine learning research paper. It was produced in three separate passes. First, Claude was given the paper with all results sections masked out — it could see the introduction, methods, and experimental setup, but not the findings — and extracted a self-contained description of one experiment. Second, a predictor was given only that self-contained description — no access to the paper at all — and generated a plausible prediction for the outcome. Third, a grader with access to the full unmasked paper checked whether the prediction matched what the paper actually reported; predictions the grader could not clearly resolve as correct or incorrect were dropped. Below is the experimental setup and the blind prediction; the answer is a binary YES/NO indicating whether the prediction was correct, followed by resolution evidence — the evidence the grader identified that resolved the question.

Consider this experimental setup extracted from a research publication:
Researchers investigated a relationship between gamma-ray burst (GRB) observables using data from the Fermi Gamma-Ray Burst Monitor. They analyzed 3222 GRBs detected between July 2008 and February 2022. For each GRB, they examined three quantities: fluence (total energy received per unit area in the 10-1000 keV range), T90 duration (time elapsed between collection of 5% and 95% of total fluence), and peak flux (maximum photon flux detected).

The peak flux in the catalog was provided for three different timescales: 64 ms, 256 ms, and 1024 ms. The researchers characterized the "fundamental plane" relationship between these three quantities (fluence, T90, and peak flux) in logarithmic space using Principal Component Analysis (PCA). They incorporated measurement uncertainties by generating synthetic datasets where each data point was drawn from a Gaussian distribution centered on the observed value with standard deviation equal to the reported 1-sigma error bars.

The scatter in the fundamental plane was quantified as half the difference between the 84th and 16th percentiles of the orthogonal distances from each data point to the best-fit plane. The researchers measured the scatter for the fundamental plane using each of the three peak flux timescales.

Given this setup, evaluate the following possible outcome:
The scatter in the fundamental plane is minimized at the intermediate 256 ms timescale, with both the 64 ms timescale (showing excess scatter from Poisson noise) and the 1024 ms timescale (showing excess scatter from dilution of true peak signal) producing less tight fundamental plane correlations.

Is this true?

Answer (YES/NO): YES